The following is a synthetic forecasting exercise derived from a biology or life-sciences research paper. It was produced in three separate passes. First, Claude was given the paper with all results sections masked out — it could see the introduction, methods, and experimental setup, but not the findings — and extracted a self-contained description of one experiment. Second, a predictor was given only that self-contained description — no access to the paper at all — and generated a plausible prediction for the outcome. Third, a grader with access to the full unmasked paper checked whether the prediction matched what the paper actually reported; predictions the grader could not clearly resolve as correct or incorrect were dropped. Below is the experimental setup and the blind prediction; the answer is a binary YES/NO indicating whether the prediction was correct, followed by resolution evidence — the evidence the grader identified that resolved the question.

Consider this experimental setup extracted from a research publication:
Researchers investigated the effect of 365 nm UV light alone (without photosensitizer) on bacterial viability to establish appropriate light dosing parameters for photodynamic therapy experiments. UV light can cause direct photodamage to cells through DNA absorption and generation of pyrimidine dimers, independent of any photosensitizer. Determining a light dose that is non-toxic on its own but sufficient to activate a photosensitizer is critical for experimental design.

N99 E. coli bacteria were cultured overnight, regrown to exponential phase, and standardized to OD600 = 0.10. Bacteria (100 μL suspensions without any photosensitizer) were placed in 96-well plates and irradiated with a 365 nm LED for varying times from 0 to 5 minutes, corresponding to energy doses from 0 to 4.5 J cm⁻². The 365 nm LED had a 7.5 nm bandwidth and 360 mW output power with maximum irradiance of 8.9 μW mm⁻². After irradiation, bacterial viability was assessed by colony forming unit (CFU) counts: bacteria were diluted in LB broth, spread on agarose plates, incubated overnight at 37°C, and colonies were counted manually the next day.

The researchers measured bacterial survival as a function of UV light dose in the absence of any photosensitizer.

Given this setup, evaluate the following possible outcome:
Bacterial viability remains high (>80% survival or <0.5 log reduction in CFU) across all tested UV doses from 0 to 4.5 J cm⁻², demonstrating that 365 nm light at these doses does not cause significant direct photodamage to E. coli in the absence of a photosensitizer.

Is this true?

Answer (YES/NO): YES